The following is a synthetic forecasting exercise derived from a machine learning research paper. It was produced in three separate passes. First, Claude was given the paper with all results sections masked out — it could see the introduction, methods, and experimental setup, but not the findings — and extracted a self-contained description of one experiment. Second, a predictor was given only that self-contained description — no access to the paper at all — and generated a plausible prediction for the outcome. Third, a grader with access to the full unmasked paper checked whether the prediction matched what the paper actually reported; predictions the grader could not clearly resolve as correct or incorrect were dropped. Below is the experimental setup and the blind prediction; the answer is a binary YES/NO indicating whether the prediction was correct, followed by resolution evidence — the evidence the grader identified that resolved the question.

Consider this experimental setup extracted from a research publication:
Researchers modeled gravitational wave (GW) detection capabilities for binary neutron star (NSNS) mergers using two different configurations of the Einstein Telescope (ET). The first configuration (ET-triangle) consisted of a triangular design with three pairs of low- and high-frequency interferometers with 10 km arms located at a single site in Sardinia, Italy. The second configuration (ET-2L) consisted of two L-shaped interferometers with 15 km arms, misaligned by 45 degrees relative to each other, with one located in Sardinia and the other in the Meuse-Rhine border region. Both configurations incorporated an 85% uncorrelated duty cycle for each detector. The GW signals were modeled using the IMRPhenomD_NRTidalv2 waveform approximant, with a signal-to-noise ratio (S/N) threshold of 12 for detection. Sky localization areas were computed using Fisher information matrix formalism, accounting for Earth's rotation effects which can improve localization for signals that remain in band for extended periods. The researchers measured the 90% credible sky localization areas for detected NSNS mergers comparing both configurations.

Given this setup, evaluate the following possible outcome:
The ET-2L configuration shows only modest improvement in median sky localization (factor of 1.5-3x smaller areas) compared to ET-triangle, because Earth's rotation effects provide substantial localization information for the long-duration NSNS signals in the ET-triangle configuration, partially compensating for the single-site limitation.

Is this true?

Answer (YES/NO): NO